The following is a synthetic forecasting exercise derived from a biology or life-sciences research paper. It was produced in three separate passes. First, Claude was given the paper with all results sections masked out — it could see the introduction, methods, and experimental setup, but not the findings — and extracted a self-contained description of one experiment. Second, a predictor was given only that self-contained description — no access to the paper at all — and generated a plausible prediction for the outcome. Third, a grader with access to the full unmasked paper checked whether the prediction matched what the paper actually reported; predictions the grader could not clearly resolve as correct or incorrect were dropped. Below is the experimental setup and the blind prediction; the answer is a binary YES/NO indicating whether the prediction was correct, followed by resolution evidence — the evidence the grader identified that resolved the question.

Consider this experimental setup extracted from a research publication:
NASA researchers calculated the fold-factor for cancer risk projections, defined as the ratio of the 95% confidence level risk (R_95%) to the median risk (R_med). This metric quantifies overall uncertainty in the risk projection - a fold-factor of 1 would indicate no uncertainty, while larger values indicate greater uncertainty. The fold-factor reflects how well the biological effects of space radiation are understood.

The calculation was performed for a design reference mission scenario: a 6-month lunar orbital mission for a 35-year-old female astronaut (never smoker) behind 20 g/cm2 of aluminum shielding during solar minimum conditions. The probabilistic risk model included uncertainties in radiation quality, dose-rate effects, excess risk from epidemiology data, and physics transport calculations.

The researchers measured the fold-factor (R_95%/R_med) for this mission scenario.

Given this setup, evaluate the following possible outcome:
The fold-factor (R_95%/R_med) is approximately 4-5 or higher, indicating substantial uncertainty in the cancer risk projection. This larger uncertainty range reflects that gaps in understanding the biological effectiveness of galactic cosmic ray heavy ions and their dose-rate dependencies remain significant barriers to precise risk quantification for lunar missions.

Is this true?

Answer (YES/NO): NO